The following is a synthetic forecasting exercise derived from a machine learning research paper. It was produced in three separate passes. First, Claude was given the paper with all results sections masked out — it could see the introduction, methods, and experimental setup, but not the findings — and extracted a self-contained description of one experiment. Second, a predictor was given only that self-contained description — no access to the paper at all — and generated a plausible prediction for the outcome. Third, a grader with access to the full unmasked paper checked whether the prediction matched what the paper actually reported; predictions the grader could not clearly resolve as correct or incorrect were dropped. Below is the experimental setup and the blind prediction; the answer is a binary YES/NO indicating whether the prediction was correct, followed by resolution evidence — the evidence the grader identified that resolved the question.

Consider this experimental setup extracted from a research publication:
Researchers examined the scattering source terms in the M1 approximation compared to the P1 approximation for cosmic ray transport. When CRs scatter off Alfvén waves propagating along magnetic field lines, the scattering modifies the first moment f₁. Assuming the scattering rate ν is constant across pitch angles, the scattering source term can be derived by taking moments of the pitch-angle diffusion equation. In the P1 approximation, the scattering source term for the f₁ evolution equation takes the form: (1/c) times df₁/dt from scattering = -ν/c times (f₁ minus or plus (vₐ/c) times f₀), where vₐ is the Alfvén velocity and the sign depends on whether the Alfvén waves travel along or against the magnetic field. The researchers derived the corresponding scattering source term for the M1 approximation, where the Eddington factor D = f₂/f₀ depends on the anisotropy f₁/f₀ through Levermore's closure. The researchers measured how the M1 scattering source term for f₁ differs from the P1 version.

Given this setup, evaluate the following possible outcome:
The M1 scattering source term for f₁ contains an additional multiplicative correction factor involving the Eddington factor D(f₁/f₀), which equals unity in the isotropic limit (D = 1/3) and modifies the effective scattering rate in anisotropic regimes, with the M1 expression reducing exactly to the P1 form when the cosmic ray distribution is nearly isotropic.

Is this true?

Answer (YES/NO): NO